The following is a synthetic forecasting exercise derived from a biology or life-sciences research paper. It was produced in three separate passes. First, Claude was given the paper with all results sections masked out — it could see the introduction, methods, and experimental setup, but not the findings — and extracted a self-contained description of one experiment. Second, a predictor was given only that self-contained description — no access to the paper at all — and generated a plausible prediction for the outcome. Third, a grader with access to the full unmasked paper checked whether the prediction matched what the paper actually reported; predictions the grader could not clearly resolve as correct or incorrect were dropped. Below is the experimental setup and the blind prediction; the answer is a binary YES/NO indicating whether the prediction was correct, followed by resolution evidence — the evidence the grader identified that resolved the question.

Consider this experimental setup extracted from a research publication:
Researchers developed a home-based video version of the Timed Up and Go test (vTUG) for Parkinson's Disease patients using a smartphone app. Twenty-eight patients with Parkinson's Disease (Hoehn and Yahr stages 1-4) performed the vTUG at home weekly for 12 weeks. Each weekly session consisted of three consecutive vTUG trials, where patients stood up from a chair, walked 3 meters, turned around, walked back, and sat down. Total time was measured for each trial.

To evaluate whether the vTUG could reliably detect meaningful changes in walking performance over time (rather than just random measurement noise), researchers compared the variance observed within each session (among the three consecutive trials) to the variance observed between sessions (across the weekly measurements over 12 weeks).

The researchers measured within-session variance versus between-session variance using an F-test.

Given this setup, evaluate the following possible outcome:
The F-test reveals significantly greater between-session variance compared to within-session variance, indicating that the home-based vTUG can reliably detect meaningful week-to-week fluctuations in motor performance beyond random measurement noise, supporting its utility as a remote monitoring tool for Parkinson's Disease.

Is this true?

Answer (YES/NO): YES